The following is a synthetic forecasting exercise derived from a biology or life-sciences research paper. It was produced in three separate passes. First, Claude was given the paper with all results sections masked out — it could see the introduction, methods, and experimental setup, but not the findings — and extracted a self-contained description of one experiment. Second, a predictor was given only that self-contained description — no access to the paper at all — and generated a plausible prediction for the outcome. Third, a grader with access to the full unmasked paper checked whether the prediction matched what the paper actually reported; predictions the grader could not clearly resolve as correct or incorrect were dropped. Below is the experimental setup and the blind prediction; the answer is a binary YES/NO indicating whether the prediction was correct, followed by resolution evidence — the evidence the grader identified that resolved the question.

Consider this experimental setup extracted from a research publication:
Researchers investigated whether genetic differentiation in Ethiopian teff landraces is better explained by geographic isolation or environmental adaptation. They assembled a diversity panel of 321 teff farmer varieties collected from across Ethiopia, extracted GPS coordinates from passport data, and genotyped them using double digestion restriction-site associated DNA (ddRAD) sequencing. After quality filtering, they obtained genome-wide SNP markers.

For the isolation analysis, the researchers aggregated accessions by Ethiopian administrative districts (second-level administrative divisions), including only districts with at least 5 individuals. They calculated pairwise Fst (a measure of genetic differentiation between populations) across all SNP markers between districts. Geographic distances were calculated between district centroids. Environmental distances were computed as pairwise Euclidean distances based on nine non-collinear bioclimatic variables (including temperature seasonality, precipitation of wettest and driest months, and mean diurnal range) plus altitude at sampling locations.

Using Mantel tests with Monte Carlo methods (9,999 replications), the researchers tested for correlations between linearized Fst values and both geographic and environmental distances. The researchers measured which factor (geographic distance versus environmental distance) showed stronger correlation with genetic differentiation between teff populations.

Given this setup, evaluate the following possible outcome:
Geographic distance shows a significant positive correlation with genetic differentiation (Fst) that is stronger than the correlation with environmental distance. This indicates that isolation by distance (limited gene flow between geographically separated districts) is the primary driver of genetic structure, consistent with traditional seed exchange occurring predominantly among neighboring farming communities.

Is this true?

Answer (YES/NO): NO